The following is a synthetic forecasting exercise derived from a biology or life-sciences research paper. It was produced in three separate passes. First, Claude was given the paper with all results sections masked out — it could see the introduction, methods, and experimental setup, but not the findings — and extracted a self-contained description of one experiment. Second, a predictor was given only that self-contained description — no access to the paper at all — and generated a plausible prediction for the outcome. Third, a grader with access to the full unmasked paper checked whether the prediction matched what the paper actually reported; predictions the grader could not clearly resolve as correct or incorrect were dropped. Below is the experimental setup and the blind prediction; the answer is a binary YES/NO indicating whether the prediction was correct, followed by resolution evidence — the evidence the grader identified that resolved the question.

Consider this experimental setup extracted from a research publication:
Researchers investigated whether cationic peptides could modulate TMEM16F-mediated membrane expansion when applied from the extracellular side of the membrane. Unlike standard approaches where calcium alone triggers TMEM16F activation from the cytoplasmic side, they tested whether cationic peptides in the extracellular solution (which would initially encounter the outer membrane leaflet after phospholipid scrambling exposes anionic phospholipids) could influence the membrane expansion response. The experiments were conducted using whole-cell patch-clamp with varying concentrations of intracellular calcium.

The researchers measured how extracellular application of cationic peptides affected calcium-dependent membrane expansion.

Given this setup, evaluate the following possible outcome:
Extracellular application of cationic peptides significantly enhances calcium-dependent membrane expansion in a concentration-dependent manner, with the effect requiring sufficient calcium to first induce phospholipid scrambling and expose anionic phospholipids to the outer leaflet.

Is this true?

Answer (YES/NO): NO